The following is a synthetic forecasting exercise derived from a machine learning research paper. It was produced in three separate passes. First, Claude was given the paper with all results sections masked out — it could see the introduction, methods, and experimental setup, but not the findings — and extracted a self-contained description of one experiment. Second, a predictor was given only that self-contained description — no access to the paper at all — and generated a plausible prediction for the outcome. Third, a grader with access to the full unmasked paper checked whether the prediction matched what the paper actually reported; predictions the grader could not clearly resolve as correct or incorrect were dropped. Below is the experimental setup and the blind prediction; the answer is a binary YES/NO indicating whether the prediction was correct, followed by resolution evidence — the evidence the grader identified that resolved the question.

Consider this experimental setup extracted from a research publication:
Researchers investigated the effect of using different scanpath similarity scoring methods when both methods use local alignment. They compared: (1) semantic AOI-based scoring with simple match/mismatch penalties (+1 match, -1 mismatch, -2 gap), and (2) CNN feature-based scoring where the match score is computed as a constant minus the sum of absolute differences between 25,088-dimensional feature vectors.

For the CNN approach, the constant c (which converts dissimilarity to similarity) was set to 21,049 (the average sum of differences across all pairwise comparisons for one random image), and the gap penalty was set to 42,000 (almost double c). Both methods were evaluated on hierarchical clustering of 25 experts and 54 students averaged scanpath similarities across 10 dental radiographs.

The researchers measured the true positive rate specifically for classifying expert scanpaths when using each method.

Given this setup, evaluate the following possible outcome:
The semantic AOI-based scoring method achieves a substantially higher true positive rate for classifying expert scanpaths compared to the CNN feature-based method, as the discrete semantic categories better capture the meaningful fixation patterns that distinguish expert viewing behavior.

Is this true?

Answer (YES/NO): NO